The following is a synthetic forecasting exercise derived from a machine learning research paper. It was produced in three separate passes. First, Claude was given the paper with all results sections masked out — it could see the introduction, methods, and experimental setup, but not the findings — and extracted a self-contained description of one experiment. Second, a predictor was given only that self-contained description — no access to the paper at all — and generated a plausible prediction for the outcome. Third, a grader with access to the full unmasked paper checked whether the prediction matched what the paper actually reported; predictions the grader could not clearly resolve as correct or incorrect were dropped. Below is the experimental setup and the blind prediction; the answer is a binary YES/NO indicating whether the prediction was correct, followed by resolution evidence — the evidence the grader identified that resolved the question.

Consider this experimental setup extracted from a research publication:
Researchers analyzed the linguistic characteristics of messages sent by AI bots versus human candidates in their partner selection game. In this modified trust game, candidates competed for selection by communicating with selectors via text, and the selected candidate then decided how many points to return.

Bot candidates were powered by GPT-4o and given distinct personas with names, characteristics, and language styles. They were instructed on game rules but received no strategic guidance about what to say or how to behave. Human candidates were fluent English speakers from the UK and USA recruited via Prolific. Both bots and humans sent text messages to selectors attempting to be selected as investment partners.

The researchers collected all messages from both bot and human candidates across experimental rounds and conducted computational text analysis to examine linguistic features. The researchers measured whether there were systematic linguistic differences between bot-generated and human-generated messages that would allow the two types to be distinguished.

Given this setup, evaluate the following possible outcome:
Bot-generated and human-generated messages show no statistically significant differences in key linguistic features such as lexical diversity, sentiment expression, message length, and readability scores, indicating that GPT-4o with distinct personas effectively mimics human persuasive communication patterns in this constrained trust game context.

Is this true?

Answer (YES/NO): NO